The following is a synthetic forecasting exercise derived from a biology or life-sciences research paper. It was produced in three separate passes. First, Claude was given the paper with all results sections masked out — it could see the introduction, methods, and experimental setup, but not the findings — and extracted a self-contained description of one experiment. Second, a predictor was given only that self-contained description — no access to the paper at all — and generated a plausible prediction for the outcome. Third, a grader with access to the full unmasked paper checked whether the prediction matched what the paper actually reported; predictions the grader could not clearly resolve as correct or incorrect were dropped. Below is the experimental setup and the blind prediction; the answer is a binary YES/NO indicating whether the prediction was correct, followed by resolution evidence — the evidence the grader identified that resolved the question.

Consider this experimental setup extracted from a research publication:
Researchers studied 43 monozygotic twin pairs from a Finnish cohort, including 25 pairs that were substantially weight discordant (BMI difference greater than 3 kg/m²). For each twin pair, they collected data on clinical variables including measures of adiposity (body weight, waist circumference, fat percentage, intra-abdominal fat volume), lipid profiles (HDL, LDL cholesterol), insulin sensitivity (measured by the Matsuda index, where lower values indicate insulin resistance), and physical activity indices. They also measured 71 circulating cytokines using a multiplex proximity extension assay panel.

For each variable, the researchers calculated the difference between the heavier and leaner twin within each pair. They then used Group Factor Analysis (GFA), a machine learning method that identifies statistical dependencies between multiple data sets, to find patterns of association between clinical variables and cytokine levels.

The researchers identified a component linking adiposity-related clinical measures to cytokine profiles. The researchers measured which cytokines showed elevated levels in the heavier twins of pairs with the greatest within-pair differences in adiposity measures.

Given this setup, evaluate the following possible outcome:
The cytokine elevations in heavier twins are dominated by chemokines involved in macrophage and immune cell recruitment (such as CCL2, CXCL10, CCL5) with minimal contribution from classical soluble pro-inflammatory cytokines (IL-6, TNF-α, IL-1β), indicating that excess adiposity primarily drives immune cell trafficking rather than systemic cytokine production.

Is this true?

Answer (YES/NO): NO